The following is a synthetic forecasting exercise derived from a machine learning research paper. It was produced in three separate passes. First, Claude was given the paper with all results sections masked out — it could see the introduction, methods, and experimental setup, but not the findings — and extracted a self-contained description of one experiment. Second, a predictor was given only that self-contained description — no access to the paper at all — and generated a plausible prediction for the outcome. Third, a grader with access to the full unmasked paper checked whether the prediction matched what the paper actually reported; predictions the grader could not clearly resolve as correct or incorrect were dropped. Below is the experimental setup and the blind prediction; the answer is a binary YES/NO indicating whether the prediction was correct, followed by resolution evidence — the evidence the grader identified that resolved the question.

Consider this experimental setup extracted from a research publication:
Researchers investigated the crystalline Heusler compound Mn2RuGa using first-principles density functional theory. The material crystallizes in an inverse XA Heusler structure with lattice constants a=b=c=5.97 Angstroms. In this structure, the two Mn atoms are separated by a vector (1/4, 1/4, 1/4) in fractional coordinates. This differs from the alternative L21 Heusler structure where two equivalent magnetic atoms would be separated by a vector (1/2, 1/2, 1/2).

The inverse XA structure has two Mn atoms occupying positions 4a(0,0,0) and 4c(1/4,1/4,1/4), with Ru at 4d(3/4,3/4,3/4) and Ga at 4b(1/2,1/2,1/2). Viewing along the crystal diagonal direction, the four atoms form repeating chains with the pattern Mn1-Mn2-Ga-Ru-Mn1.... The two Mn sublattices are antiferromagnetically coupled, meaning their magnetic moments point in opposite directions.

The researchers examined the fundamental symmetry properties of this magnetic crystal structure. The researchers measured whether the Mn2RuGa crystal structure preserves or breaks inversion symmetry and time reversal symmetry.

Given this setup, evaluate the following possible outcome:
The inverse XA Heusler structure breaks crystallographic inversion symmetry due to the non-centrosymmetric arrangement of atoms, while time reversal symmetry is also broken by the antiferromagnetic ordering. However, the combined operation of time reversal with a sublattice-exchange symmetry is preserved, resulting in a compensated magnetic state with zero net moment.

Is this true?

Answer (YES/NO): NO